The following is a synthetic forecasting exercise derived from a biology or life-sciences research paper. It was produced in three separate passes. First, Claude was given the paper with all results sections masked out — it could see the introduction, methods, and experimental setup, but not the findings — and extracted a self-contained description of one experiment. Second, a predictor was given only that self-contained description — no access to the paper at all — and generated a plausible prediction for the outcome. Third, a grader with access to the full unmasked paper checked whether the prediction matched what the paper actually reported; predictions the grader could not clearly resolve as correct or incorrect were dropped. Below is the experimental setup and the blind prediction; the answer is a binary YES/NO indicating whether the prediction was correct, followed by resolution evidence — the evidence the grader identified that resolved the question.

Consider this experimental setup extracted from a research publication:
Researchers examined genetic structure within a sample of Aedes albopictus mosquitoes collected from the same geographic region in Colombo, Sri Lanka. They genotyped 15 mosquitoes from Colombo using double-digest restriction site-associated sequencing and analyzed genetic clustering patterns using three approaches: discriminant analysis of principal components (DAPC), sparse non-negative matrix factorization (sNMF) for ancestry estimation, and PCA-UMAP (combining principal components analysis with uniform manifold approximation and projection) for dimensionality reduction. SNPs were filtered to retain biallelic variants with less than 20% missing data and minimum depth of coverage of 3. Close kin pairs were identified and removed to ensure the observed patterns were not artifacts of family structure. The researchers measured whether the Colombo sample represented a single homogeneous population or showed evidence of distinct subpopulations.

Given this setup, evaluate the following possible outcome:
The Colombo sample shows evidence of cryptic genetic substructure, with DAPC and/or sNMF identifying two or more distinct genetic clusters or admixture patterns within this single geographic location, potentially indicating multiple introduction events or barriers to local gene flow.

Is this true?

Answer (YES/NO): YES